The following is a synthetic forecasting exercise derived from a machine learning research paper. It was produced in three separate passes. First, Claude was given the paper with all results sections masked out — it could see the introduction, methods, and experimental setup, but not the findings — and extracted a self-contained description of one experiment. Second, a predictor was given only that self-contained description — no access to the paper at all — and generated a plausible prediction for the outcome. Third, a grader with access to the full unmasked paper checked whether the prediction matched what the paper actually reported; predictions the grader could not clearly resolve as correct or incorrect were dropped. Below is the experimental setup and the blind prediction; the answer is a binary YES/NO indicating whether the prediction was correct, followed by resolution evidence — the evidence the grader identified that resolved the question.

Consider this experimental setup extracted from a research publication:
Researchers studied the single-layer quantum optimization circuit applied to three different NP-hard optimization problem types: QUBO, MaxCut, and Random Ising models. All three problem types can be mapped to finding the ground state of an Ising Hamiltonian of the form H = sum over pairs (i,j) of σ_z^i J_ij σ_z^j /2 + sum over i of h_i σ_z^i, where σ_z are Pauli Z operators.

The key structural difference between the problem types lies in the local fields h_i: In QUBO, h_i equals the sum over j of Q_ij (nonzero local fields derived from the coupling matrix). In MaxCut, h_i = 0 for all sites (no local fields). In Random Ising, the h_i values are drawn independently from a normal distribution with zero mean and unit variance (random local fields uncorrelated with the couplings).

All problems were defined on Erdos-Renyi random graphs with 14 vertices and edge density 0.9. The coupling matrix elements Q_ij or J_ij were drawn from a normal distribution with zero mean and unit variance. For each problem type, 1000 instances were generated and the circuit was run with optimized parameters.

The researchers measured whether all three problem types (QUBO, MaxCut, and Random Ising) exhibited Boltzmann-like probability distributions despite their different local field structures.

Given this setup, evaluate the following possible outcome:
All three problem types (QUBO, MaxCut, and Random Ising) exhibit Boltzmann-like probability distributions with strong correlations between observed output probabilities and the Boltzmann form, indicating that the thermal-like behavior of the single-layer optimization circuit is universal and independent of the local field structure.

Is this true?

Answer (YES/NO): YES